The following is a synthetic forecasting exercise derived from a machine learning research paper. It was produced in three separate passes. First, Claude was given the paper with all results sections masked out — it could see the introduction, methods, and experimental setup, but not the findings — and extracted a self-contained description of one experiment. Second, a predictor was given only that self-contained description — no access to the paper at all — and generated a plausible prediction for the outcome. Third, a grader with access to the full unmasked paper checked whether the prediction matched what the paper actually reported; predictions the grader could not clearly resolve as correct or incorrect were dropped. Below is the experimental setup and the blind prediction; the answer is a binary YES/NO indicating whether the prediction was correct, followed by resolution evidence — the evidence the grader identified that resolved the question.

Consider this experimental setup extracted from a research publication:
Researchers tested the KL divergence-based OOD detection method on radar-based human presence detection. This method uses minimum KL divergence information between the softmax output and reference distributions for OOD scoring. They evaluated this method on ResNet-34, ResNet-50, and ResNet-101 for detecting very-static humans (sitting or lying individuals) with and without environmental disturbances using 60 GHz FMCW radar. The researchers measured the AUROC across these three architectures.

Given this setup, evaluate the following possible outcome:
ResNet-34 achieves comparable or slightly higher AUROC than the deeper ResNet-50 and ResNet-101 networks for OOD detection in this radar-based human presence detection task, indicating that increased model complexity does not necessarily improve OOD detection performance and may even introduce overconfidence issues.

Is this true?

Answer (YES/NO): NO